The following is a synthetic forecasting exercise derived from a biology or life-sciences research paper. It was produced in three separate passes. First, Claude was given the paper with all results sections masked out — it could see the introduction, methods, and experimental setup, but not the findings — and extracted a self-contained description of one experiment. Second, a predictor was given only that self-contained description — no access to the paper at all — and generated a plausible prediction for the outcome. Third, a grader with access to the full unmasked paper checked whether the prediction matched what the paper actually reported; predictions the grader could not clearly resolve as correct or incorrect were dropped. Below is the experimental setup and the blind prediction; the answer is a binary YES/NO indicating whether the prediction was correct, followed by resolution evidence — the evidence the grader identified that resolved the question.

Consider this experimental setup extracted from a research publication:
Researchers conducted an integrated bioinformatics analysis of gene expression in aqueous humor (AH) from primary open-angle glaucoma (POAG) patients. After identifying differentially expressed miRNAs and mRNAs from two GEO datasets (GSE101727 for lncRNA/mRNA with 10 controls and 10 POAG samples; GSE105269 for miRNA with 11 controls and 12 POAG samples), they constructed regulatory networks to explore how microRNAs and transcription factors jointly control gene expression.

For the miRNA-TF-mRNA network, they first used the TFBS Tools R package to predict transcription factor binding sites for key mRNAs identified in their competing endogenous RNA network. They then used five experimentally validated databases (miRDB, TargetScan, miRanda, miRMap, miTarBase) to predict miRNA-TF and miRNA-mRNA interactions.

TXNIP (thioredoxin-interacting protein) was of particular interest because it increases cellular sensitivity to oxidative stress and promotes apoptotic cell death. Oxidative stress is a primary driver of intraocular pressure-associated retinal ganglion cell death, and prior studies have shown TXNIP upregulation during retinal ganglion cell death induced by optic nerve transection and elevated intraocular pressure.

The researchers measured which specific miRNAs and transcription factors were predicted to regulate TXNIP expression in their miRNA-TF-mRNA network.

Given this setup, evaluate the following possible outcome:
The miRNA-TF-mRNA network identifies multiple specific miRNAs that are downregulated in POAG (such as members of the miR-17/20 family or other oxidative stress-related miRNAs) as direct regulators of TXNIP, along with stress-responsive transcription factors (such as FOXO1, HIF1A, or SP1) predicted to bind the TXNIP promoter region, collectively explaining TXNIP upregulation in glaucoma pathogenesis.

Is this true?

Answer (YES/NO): NO